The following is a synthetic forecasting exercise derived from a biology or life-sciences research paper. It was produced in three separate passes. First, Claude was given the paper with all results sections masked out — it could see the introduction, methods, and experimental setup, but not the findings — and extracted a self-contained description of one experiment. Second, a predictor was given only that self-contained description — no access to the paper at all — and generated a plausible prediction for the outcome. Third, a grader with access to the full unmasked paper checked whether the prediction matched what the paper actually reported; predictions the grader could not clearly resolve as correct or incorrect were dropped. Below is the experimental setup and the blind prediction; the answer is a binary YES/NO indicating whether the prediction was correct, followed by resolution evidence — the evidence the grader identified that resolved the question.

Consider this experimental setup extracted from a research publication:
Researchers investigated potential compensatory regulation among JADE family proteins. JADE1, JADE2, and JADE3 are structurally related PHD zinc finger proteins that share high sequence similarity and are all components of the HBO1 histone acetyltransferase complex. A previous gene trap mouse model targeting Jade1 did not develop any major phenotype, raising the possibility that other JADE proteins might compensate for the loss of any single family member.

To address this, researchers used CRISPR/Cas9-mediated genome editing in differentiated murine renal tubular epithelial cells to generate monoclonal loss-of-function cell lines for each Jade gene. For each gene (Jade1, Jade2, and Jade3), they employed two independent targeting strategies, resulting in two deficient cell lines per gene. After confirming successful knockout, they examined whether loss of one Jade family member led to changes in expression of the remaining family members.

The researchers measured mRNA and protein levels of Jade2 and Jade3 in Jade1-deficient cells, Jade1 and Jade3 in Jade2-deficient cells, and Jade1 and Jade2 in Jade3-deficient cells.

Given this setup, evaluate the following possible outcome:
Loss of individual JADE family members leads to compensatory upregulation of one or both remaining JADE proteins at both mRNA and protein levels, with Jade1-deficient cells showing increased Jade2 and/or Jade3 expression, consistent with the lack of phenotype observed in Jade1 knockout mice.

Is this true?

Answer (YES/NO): NO